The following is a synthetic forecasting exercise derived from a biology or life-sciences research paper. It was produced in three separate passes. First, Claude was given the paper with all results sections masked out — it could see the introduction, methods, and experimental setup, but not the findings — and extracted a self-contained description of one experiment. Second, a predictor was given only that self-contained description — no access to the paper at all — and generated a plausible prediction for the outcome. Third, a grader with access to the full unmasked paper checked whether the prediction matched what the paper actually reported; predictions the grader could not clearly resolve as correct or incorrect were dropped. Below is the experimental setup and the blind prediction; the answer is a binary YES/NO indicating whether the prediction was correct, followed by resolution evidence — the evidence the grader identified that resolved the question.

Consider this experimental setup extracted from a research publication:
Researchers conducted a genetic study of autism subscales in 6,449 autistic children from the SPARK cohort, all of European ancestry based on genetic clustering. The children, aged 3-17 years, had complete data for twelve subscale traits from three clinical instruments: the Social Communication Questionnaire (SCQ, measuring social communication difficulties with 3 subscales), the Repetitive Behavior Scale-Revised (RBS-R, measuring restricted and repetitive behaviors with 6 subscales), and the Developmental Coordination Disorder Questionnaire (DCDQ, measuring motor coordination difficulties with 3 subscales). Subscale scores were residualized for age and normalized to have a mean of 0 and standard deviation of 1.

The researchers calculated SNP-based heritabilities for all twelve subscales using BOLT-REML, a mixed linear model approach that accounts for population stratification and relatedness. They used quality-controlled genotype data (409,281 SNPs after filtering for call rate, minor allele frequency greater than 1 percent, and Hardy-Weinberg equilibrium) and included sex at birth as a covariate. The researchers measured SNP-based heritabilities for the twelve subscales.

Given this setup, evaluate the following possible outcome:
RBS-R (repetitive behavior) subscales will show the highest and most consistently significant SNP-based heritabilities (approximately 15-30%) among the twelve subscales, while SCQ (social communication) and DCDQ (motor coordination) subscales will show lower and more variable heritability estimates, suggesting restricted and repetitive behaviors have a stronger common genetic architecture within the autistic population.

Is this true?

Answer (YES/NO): YES